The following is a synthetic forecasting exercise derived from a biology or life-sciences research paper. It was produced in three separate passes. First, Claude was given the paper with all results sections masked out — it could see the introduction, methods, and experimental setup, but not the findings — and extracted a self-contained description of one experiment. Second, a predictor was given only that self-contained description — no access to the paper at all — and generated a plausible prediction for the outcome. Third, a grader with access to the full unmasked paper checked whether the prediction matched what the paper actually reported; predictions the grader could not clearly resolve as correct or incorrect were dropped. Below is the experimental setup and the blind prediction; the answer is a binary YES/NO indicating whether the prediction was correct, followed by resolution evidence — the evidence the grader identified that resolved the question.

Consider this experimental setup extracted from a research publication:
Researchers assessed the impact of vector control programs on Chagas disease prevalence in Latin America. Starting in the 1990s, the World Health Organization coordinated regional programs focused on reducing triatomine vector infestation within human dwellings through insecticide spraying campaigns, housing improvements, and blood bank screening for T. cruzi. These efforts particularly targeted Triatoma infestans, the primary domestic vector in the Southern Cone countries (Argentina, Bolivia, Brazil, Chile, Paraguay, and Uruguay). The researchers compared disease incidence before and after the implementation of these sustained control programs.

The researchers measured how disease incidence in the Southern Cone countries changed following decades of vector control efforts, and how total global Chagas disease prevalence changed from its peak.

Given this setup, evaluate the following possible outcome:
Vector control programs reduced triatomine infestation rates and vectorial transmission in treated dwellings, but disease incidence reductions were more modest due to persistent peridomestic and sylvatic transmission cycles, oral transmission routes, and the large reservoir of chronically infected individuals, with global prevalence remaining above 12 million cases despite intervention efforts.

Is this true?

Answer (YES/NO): NO